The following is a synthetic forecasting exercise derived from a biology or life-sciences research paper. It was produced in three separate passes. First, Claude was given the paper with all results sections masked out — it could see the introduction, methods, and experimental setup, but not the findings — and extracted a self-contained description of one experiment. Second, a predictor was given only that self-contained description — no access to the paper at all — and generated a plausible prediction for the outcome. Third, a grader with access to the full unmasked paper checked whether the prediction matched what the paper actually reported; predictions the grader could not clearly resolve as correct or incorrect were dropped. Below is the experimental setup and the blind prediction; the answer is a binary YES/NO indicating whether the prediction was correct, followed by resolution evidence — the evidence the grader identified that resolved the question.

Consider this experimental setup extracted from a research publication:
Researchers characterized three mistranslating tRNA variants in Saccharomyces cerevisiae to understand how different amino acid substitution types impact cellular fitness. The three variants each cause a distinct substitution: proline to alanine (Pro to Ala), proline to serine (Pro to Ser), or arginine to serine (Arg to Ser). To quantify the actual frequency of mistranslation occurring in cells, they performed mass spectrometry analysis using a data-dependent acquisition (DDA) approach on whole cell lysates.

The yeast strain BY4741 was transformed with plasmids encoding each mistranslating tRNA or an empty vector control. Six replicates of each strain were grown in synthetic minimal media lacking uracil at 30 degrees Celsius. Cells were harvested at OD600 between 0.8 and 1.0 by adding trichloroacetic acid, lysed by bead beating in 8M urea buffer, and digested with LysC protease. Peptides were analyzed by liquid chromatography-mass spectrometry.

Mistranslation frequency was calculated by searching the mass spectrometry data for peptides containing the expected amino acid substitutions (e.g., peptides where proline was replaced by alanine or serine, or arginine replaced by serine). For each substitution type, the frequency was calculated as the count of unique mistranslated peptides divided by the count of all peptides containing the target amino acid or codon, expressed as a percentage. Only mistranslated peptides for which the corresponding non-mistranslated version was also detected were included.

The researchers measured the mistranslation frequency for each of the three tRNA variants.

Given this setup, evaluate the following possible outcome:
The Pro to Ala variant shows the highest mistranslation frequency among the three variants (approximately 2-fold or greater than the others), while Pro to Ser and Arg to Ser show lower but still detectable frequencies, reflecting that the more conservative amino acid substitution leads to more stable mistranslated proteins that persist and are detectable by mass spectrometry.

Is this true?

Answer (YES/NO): NO